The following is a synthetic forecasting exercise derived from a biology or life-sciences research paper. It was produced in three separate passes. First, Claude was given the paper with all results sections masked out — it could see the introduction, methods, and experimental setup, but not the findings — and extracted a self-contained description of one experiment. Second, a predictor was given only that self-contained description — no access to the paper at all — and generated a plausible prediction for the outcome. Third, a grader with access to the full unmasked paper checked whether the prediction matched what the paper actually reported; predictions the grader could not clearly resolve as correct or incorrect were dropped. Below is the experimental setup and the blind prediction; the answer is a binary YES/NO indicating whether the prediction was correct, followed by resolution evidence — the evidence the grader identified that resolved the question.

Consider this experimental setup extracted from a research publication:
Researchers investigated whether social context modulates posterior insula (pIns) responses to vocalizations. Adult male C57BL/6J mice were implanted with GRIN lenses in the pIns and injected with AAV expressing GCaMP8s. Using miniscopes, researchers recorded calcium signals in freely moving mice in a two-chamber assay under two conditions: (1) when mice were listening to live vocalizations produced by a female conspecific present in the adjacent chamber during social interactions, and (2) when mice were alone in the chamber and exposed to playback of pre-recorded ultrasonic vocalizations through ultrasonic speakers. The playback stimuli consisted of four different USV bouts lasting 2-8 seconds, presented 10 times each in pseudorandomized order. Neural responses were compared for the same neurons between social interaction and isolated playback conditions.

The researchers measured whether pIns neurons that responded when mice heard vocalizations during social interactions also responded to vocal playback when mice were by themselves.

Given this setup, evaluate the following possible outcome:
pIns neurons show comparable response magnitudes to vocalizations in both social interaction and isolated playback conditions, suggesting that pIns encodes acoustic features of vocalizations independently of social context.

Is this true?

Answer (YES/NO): NO